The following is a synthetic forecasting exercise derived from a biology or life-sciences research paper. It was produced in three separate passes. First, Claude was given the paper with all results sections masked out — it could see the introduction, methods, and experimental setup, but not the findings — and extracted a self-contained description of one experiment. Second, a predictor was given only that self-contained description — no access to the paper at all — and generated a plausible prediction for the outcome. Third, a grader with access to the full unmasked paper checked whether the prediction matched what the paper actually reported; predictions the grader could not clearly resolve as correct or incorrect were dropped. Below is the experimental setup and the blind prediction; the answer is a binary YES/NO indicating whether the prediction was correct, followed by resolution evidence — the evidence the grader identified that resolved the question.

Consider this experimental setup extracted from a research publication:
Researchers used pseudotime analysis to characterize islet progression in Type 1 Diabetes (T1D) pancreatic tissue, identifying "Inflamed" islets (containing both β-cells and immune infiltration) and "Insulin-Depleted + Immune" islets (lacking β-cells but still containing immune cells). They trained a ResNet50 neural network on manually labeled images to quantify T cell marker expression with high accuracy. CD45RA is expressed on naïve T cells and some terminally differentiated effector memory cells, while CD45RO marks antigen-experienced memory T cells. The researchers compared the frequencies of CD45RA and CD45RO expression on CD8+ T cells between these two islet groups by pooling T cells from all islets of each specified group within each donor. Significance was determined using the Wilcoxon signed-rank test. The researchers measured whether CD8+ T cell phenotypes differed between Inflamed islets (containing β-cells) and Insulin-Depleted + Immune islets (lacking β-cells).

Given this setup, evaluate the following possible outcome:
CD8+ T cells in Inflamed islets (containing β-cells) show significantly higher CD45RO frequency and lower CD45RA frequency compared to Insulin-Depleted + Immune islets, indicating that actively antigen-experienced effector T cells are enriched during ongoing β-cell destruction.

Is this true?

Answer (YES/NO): YES